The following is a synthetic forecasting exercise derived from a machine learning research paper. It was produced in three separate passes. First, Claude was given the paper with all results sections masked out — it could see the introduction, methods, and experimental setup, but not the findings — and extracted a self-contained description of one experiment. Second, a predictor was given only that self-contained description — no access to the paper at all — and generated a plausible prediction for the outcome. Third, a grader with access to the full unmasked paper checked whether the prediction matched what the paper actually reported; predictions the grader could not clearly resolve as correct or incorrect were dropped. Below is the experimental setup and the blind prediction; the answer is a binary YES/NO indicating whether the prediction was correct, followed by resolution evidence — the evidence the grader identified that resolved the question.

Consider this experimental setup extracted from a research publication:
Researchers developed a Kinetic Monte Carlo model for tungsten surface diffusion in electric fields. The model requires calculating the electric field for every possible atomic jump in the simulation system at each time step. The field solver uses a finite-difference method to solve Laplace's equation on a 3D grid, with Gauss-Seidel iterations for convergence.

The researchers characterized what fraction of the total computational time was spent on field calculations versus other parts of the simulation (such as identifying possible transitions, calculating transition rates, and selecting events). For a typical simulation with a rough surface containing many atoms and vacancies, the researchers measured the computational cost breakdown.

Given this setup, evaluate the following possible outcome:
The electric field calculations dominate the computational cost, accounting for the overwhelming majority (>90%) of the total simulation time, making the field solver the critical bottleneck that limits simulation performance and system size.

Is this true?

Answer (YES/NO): YES